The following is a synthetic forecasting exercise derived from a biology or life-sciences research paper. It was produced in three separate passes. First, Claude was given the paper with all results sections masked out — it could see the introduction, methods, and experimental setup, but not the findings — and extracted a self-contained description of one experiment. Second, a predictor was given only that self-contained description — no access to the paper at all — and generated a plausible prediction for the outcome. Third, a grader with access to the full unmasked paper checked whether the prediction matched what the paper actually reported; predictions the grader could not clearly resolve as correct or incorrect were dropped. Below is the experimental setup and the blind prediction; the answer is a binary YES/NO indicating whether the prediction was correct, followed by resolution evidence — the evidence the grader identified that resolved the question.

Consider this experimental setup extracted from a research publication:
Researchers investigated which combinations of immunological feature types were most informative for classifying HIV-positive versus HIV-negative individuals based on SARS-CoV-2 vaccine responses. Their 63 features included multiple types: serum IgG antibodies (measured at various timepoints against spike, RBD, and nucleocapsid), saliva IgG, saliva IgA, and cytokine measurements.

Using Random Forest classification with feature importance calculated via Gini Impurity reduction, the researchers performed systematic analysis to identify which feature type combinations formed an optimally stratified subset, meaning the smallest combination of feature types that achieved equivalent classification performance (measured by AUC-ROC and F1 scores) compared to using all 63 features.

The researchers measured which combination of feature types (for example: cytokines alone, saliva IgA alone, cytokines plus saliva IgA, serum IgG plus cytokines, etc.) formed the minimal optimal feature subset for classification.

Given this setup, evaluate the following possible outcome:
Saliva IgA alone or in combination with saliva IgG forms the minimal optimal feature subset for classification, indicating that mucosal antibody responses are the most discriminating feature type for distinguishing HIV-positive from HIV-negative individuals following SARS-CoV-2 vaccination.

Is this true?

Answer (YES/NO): NO